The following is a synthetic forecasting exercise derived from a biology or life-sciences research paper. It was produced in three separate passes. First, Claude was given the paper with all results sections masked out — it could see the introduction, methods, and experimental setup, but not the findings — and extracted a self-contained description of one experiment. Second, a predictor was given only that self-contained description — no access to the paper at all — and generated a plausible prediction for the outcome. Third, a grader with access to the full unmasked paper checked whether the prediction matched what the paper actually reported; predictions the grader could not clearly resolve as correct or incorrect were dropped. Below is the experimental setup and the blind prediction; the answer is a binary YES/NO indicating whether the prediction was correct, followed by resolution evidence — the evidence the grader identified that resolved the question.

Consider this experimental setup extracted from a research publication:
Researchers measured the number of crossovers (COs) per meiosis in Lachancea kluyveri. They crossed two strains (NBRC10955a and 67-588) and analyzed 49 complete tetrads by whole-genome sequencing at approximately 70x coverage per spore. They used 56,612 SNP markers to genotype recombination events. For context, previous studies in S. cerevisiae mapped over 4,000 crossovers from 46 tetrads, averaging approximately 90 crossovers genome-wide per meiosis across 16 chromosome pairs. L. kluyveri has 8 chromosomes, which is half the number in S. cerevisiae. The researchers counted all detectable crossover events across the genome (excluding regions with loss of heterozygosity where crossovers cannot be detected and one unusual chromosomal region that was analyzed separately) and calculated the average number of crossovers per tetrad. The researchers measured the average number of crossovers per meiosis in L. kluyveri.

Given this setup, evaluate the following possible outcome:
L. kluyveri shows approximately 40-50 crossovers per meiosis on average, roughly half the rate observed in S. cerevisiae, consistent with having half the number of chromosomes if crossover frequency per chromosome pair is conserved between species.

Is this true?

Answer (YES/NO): NO